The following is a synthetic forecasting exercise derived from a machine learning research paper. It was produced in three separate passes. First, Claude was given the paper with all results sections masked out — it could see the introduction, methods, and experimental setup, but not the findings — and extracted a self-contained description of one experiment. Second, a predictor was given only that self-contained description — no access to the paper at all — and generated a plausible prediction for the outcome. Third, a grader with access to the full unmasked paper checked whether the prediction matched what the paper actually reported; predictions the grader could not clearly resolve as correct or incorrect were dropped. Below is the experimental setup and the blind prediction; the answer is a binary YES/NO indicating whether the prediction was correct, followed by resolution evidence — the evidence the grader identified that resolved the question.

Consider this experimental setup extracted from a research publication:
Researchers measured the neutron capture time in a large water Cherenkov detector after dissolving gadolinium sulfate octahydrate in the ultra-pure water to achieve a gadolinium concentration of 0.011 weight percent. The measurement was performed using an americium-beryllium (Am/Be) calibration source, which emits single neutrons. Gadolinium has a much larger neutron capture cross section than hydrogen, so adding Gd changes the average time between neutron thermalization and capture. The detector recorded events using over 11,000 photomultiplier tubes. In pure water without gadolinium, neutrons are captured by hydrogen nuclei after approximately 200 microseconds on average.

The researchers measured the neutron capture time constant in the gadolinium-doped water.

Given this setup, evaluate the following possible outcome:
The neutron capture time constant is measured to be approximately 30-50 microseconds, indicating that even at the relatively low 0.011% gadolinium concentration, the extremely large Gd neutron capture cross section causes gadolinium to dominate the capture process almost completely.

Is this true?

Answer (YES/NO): NO